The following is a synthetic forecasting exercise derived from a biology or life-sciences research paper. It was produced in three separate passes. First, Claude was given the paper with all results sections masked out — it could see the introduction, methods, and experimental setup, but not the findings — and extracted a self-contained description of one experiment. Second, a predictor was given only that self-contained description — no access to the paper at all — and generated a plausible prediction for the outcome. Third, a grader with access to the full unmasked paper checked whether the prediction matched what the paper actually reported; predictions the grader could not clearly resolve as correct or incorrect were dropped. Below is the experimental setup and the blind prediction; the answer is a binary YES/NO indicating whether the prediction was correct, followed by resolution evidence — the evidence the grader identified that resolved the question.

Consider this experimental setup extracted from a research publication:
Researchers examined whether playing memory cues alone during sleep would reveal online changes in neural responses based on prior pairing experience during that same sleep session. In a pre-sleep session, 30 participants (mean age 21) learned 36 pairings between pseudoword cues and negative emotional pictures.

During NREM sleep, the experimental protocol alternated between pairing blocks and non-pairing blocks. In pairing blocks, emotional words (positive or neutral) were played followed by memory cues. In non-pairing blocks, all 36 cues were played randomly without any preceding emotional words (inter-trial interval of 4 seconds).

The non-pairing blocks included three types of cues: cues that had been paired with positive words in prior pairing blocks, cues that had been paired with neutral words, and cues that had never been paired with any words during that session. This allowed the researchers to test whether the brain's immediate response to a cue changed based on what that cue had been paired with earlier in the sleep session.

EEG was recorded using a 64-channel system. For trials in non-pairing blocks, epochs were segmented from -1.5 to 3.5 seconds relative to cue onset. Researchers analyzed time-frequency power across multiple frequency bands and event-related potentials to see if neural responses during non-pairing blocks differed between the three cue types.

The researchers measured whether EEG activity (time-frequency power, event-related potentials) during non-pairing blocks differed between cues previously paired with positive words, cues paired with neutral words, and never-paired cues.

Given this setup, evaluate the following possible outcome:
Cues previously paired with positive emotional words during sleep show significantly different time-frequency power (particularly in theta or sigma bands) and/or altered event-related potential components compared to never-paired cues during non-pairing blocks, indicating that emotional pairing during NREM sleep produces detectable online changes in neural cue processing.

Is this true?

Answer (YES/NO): NO